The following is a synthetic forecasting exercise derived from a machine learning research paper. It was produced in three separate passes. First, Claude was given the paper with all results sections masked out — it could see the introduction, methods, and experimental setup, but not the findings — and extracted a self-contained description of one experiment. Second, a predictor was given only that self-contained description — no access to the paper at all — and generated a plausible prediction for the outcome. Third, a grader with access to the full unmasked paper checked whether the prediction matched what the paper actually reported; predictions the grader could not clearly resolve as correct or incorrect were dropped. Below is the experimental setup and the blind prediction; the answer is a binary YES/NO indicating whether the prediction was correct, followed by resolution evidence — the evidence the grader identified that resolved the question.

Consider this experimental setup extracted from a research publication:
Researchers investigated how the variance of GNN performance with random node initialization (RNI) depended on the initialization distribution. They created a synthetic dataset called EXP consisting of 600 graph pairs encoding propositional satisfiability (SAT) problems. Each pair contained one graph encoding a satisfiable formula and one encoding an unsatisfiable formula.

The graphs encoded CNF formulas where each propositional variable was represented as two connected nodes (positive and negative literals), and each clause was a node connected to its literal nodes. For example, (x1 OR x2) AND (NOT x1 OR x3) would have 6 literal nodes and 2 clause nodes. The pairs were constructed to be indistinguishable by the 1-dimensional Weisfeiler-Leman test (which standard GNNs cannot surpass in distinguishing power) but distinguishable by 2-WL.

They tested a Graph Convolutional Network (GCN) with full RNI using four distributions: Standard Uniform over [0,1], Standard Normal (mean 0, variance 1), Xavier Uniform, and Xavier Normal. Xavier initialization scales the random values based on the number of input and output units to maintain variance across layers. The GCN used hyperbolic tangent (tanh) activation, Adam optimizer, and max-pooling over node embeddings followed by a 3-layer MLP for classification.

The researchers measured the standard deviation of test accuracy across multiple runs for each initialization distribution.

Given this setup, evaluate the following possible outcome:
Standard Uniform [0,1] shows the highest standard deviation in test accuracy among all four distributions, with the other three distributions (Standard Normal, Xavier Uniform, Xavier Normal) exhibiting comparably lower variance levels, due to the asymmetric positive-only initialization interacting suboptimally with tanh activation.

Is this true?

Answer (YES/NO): NO